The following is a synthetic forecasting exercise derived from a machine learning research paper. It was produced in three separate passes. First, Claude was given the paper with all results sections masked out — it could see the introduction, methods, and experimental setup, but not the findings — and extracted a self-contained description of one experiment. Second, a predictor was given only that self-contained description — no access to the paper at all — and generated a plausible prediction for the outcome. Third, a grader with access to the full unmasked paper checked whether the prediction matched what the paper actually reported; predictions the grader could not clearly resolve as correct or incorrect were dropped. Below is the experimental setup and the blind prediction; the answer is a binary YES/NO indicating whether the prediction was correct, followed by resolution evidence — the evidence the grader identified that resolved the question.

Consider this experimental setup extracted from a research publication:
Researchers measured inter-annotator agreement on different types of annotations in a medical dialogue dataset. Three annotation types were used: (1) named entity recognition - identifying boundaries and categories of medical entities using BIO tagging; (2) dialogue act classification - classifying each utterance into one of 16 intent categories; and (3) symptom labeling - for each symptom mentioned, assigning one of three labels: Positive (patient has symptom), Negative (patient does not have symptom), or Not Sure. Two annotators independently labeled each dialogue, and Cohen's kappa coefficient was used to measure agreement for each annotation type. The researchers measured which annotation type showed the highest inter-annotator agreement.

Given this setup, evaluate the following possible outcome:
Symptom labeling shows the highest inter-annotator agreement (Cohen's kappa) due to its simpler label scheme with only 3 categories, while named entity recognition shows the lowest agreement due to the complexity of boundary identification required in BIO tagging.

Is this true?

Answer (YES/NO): NO